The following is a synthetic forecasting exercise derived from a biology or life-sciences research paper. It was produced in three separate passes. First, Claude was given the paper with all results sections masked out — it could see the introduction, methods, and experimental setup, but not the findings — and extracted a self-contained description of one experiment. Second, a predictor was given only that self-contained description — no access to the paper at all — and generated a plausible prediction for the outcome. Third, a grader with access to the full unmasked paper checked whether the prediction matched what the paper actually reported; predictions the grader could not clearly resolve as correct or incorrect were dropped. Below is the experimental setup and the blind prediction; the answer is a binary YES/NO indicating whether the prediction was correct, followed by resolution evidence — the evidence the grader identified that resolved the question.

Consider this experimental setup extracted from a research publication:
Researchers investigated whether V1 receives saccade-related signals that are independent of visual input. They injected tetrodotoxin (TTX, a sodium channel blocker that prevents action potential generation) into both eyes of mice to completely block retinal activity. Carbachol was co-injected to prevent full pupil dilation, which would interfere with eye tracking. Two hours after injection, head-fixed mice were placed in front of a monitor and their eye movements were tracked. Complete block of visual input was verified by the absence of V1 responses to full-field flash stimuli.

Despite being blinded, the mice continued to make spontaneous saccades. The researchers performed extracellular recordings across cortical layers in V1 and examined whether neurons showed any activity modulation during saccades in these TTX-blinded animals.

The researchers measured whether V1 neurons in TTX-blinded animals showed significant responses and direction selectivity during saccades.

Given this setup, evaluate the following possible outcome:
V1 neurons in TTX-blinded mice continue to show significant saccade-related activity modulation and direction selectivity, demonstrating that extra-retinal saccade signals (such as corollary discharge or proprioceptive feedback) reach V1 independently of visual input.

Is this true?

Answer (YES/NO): YES